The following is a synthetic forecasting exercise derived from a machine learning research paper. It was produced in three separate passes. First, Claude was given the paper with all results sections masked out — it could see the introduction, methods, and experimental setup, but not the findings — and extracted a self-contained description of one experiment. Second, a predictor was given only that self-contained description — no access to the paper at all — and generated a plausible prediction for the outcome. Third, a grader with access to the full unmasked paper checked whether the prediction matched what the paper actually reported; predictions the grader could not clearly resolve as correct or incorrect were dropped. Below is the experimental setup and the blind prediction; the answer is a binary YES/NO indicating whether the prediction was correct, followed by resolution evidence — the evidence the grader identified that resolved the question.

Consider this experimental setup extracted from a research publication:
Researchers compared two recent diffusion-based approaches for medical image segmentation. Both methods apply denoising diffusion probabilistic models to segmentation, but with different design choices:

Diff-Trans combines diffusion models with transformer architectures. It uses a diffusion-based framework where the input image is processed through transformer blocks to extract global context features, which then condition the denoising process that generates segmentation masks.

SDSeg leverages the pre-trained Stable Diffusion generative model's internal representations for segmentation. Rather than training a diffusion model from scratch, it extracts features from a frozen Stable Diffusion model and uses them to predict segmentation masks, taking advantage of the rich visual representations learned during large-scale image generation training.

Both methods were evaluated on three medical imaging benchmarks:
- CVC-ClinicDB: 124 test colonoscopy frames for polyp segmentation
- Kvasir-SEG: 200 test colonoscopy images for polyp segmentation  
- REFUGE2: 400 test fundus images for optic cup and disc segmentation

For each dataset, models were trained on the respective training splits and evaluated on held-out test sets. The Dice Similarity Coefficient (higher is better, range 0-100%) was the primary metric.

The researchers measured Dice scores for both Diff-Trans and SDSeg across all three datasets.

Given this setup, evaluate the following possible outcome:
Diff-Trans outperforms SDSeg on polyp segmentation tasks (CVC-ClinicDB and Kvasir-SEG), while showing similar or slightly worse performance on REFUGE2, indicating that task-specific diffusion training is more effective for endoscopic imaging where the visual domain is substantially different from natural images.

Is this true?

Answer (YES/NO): NO